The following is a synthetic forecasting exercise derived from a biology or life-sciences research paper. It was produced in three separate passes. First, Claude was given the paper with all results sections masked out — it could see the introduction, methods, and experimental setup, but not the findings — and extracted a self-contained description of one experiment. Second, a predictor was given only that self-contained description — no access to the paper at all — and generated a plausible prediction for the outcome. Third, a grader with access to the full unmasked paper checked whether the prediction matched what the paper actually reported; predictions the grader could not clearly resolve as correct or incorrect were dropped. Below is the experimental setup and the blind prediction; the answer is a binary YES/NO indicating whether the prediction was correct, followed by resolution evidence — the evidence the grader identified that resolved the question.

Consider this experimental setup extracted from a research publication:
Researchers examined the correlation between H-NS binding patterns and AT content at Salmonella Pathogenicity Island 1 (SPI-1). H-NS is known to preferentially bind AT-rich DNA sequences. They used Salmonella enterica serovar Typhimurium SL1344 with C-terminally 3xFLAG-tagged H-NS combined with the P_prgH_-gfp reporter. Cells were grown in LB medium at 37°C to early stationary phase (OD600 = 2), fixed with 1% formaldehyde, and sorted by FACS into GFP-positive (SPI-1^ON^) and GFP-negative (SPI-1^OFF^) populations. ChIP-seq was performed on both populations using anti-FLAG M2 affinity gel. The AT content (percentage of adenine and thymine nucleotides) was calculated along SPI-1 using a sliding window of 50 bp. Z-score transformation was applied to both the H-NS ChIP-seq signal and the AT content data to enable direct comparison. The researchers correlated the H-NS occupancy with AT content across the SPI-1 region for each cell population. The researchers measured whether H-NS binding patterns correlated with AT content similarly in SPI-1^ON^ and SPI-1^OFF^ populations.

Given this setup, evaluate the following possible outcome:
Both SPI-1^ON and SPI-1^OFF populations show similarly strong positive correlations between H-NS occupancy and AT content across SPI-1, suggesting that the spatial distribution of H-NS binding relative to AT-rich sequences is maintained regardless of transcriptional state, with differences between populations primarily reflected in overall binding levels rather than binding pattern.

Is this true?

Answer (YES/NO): NO